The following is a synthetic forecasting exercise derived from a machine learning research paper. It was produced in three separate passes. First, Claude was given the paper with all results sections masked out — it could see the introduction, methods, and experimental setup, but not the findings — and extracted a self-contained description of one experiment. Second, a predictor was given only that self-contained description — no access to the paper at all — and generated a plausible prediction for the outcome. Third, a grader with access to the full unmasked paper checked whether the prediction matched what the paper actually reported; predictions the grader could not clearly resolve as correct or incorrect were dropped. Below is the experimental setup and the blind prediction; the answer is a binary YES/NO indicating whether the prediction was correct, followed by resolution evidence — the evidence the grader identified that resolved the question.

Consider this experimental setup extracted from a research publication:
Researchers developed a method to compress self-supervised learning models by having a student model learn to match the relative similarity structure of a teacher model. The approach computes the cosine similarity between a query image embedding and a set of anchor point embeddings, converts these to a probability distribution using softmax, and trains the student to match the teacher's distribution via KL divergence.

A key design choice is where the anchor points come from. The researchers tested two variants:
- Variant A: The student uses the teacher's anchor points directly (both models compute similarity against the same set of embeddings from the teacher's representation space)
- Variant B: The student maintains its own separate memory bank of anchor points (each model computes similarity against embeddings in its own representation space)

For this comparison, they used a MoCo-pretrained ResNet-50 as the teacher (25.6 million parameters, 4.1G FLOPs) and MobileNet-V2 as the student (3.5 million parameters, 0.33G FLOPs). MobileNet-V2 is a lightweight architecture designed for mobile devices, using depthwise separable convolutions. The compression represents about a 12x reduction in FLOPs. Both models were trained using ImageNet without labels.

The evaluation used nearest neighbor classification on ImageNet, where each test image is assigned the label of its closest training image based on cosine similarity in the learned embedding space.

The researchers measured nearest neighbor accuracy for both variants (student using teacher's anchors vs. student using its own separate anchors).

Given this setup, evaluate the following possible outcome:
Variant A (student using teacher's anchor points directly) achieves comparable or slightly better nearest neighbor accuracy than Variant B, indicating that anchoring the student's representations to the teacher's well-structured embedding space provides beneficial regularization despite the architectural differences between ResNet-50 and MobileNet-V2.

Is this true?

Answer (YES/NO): YES